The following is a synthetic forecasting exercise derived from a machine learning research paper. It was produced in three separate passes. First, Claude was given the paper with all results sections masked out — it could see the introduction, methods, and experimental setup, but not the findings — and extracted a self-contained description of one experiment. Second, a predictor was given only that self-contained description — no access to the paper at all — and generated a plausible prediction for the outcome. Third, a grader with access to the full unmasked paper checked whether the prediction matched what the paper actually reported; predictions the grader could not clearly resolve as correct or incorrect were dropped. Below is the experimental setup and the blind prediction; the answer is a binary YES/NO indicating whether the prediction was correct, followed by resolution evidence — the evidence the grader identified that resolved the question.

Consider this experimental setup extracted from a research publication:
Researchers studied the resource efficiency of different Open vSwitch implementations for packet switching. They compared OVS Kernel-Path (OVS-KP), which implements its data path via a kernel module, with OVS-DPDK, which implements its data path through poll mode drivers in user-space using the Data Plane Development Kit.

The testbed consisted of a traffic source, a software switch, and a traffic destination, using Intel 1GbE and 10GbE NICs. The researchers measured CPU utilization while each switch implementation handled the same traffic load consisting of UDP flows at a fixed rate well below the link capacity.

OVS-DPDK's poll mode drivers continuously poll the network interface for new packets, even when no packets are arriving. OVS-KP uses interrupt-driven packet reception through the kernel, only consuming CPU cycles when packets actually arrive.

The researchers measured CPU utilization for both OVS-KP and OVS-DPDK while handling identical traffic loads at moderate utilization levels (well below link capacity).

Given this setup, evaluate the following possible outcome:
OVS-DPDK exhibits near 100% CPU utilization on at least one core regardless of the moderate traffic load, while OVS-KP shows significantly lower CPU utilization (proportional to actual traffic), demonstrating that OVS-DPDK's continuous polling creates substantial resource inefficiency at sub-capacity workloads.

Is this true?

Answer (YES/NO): YES